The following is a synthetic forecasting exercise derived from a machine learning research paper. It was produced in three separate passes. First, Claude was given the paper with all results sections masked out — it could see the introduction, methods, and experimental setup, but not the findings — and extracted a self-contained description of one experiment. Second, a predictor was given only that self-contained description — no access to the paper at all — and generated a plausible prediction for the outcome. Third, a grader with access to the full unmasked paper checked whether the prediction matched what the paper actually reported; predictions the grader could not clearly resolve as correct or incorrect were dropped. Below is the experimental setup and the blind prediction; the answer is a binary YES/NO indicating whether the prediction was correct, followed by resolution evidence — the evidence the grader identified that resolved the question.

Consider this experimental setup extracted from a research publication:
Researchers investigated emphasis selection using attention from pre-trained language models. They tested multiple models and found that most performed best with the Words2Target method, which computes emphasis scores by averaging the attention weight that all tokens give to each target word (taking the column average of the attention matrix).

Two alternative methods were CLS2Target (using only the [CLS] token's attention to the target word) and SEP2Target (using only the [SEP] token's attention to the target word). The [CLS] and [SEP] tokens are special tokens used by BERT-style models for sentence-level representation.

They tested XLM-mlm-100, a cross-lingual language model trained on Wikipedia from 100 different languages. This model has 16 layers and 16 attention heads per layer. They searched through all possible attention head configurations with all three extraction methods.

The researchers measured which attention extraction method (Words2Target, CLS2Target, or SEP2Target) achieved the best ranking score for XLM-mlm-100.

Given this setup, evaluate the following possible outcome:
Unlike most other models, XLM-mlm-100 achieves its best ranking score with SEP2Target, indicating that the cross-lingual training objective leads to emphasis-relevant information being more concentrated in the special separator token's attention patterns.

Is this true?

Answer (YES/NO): YES